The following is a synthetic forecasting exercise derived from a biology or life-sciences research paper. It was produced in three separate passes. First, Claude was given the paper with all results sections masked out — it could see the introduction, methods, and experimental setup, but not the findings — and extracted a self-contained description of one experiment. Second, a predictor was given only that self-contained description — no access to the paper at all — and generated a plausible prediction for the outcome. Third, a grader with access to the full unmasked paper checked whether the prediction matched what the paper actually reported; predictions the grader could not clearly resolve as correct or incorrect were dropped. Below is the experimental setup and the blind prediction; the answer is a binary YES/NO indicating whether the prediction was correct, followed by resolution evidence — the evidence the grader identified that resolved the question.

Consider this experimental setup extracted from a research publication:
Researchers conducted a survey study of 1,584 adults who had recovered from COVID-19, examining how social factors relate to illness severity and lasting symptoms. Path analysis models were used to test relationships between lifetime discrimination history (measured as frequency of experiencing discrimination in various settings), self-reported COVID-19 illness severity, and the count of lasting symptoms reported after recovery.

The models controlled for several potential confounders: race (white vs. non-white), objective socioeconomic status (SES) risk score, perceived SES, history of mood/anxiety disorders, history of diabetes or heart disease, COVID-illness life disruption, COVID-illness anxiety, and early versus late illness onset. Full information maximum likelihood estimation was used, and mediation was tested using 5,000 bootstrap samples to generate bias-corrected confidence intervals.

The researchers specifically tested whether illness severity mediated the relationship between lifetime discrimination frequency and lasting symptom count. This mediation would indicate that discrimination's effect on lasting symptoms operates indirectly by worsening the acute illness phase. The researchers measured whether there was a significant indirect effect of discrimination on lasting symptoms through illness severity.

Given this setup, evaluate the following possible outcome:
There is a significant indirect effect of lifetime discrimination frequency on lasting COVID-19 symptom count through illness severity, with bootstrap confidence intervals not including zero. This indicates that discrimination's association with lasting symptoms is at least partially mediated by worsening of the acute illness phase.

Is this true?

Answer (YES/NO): NO